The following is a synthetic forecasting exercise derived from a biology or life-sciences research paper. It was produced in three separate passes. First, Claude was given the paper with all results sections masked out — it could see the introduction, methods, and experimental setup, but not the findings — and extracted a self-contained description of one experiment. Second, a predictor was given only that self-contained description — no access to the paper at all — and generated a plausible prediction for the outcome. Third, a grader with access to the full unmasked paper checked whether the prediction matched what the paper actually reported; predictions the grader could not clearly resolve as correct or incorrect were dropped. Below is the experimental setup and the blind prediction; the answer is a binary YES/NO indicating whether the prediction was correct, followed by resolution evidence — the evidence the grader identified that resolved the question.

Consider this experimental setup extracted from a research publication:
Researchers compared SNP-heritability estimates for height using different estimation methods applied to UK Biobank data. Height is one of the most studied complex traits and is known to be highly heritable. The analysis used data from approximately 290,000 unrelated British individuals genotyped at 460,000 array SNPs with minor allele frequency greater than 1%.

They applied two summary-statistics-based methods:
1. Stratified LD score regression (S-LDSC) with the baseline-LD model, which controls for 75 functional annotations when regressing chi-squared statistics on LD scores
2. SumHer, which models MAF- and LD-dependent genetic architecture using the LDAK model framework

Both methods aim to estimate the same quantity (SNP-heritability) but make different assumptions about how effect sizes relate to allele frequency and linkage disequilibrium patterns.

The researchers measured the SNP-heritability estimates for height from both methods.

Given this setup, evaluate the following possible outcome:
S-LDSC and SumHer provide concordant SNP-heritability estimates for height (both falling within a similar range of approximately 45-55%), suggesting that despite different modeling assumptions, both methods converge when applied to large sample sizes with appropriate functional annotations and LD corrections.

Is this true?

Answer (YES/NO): NO